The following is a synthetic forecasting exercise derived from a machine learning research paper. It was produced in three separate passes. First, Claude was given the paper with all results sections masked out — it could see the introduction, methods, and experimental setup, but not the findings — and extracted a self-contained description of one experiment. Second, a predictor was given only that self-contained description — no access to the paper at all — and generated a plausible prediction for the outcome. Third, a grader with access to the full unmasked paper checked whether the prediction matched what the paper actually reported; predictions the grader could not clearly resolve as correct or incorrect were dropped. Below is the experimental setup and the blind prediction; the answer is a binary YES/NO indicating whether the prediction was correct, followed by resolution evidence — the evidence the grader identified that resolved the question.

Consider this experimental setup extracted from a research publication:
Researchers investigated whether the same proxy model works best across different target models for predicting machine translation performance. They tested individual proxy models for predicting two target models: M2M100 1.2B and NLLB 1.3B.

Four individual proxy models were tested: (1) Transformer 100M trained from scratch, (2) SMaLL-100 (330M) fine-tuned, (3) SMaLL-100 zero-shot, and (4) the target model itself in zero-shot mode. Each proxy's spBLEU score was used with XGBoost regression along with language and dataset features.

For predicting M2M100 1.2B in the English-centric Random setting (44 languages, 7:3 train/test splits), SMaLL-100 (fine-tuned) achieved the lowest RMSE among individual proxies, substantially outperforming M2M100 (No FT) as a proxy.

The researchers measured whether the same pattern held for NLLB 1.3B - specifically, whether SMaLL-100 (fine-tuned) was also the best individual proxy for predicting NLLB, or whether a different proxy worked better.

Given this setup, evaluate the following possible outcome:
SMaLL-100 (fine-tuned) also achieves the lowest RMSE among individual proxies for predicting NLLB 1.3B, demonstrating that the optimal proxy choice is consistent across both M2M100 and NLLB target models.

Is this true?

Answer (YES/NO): NO